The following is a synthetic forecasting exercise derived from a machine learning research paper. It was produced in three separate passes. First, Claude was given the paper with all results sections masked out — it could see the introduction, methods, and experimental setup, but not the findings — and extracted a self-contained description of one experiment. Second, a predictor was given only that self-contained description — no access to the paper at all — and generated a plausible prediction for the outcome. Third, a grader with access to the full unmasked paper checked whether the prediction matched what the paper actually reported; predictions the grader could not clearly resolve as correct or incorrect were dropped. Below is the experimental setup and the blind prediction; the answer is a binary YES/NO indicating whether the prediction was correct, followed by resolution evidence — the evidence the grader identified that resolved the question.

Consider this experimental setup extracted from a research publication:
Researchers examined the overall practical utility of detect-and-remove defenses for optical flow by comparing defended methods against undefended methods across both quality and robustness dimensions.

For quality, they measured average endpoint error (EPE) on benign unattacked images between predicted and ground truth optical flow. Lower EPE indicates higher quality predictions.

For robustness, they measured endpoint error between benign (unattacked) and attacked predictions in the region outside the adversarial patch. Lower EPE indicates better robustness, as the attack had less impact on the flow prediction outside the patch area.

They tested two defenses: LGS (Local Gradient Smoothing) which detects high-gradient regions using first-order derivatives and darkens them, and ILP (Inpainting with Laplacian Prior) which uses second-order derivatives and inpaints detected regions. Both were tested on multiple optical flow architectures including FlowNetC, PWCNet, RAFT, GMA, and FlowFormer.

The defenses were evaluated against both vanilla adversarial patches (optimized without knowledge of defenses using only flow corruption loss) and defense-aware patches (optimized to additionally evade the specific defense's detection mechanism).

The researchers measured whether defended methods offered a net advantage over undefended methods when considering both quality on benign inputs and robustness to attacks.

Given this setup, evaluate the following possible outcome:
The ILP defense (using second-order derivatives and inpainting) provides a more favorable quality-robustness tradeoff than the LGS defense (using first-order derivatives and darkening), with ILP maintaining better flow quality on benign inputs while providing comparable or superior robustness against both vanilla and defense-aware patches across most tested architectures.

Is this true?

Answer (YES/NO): NO